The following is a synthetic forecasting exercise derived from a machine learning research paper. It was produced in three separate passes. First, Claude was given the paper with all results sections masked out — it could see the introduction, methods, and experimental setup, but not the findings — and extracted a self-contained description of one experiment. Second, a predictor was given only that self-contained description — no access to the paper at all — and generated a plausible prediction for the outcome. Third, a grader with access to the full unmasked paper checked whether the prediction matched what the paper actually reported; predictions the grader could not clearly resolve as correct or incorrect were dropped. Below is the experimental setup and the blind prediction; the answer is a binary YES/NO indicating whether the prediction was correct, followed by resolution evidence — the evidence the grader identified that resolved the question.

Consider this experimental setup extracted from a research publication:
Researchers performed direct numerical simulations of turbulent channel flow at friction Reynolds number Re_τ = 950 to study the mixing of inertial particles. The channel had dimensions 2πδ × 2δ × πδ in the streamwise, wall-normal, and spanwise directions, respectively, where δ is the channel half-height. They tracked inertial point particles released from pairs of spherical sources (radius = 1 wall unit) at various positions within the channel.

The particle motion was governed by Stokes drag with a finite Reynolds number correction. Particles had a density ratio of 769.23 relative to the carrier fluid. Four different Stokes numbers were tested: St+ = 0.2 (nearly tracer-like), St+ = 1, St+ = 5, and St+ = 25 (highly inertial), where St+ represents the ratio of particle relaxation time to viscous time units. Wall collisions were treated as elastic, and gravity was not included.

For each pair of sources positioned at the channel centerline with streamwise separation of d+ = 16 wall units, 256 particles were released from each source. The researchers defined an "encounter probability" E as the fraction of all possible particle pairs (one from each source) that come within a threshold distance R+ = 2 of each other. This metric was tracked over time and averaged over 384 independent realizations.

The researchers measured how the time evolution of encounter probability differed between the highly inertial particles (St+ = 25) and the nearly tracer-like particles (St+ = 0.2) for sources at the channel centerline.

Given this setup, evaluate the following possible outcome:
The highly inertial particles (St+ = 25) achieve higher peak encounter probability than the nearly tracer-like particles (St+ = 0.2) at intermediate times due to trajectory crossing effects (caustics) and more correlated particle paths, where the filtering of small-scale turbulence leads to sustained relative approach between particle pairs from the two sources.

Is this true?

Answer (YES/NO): NO